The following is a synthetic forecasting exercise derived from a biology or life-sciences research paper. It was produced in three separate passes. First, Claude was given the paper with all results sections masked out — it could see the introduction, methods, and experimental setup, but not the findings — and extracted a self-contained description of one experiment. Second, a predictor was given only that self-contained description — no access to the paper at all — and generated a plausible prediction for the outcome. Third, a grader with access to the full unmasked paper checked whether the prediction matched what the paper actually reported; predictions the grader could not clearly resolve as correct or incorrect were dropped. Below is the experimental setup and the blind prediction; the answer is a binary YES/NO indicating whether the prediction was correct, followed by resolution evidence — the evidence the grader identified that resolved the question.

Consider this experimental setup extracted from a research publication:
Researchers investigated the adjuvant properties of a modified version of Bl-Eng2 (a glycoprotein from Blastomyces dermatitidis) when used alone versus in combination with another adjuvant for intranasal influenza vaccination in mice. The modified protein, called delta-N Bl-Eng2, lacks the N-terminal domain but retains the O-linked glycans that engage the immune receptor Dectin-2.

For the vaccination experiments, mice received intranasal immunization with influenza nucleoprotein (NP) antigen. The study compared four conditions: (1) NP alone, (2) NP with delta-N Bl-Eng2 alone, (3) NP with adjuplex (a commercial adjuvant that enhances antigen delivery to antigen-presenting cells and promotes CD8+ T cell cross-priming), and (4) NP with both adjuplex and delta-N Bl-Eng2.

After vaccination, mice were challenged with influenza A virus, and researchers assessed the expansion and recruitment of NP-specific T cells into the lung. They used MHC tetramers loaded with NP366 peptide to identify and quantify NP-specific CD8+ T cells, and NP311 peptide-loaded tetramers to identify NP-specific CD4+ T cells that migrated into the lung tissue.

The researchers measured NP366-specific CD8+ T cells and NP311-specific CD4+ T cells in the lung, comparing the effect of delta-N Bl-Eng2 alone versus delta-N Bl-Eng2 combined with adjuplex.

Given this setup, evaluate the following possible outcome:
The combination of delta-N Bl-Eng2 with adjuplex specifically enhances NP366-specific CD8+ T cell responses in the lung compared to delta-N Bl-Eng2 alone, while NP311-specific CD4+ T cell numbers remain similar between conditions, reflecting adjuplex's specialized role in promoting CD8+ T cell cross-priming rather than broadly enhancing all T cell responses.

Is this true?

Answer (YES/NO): NO